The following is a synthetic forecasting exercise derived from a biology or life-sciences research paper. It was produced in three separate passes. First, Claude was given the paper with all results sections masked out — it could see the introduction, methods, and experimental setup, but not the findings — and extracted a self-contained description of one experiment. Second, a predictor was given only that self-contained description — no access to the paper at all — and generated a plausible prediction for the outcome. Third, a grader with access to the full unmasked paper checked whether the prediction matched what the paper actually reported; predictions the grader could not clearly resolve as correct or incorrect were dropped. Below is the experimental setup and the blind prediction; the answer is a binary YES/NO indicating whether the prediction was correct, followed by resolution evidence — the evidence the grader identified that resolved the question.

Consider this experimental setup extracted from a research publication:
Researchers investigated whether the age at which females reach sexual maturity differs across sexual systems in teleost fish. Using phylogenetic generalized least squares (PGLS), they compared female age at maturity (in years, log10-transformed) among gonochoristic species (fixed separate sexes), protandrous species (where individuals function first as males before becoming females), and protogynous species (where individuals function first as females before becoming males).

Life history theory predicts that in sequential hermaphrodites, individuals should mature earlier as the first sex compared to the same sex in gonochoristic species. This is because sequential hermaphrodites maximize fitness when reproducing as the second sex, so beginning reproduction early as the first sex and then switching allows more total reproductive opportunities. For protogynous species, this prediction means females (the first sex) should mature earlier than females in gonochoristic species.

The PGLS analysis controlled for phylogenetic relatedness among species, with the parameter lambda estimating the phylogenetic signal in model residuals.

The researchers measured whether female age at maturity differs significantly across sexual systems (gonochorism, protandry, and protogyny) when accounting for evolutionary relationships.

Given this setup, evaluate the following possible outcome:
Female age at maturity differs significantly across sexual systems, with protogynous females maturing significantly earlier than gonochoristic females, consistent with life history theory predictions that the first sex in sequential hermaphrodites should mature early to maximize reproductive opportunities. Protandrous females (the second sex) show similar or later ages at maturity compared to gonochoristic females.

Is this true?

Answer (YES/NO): NO